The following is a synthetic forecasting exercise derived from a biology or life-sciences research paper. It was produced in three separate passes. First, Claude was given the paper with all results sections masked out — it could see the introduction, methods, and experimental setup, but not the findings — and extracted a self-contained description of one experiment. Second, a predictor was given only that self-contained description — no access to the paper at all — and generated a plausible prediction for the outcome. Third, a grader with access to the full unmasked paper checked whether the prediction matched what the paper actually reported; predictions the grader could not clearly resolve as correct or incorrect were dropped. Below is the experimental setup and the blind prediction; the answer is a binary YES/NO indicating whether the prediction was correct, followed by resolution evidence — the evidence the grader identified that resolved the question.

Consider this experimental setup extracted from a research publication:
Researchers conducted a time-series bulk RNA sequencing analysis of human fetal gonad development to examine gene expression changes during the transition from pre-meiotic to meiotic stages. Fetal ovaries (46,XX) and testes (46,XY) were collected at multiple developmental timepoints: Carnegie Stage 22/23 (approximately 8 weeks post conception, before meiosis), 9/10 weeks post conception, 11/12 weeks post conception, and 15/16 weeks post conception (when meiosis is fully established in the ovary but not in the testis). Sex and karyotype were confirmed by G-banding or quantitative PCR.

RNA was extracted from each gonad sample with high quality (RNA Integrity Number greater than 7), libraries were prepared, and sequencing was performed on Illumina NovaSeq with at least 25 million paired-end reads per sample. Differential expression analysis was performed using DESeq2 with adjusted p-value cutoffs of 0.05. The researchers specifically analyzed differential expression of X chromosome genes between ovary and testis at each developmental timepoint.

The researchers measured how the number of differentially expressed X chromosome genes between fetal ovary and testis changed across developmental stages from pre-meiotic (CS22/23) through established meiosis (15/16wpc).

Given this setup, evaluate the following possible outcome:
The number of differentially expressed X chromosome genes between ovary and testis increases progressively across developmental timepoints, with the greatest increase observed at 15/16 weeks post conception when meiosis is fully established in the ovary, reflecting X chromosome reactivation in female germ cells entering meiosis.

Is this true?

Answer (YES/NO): NO